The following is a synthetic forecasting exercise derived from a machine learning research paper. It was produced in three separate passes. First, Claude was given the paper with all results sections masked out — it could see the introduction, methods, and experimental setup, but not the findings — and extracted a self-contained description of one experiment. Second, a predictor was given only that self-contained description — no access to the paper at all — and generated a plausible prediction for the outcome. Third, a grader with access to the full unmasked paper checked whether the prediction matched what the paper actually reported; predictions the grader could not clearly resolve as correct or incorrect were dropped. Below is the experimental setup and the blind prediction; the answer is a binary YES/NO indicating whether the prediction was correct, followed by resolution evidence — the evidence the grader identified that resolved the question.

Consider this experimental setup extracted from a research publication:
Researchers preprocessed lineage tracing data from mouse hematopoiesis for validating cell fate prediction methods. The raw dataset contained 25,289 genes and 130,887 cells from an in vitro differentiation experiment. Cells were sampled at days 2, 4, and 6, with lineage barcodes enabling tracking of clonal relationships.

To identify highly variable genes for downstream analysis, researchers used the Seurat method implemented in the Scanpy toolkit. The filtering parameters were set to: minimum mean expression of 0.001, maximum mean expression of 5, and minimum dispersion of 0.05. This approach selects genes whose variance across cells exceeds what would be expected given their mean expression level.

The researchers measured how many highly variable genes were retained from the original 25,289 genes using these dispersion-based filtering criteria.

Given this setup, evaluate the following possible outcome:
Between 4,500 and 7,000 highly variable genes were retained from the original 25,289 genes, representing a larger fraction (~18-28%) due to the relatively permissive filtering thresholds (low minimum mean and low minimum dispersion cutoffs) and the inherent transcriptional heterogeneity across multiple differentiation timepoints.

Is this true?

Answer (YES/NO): NO